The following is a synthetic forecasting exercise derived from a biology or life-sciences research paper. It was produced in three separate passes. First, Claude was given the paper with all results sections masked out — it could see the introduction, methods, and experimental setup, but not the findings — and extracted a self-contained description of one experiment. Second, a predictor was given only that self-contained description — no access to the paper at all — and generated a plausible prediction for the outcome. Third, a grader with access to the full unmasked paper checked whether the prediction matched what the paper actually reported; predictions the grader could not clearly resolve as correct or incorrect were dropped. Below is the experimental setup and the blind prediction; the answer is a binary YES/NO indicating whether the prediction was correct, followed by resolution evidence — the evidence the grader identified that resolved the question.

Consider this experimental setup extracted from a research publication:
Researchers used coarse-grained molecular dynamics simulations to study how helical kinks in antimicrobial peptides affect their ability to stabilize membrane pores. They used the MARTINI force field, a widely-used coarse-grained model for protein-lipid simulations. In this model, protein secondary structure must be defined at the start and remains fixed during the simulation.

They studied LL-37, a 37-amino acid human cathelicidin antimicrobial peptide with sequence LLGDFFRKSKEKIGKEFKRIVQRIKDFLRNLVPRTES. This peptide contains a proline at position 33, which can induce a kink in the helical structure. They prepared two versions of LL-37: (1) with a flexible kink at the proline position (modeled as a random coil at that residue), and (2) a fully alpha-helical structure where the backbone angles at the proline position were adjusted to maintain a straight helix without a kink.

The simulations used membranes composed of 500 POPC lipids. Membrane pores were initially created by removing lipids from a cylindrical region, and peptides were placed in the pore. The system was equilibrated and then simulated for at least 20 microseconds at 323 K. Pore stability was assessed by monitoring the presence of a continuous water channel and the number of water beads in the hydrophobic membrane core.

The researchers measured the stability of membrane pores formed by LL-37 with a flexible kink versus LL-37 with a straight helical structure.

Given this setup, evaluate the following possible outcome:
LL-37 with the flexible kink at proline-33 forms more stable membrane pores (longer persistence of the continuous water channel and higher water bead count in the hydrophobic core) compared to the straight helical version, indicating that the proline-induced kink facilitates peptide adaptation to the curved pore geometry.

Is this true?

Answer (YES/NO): YES